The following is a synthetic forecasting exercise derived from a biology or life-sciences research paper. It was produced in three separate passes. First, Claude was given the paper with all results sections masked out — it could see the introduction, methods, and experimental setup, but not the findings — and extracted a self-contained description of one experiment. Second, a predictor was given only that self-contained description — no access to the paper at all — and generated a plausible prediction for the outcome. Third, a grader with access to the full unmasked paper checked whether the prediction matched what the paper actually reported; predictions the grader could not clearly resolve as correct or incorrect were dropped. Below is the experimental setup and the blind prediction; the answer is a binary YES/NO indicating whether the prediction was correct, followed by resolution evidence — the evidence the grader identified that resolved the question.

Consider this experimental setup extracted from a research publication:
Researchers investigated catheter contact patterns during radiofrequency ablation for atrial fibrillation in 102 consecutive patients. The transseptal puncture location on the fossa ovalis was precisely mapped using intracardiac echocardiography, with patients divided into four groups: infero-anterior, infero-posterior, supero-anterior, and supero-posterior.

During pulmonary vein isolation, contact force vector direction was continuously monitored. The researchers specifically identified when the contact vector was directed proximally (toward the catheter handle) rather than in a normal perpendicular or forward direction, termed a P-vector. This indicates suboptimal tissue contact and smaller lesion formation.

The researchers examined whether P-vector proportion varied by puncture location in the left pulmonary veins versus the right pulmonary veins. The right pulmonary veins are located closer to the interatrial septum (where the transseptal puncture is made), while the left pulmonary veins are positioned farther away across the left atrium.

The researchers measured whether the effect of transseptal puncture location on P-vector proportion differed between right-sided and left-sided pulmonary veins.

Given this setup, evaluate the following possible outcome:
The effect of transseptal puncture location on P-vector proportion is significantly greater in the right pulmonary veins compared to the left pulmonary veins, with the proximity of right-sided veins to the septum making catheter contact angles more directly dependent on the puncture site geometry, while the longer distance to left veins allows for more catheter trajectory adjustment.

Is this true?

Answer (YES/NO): YES